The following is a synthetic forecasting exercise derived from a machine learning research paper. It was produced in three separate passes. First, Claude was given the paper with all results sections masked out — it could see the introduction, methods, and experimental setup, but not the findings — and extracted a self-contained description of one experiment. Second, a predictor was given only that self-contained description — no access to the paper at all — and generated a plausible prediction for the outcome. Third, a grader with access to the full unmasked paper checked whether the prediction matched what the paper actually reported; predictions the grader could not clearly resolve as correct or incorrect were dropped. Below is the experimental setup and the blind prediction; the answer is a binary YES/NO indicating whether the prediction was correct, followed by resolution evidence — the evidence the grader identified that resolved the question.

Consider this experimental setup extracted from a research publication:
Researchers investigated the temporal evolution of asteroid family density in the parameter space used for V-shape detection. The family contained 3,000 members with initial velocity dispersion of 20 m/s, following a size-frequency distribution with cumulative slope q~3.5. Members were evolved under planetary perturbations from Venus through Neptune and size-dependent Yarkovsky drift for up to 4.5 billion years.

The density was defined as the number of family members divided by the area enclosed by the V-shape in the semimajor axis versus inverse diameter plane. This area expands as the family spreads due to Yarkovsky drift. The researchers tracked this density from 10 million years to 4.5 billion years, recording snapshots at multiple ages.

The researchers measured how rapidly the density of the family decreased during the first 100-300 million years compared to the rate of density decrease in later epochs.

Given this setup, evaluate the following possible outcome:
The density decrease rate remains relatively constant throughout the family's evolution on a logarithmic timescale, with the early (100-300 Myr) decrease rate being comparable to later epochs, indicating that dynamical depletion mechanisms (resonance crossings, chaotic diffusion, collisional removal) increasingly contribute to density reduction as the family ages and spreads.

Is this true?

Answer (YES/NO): NO